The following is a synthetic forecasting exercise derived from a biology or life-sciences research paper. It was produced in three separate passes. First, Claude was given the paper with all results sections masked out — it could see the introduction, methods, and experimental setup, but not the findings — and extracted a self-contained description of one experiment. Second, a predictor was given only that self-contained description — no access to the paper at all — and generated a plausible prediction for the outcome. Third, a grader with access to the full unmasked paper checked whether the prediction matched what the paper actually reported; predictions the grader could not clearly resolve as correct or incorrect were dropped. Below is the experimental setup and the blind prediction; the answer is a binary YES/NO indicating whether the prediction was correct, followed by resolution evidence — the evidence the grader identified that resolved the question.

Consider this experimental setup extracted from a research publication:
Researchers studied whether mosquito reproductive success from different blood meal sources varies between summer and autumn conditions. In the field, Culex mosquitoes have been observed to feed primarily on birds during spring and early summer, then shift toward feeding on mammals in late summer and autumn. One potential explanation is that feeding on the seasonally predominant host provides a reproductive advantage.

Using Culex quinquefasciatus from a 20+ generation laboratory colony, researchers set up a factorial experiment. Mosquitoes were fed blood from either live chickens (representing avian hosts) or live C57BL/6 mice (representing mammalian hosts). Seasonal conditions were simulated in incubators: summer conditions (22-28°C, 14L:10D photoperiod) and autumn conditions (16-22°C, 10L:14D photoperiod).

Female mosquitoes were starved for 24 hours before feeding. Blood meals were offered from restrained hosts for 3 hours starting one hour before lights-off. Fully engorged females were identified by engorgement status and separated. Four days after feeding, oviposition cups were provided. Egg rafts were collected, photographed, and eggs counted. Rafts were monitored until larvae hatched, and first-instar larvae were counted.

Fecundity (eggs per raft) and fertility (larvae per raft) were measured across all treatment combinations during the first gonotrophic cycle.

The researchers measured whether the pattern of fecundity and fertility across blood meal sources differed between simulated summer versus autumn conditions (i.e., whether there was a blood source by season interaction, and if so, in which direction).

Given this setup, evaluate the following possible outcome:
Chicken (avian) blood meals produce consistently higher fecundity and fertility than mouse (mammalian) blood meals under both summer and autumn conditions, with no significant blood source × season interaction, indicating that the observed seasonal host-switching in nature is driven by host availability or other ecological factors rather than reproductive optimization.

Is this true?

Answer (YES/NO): NO